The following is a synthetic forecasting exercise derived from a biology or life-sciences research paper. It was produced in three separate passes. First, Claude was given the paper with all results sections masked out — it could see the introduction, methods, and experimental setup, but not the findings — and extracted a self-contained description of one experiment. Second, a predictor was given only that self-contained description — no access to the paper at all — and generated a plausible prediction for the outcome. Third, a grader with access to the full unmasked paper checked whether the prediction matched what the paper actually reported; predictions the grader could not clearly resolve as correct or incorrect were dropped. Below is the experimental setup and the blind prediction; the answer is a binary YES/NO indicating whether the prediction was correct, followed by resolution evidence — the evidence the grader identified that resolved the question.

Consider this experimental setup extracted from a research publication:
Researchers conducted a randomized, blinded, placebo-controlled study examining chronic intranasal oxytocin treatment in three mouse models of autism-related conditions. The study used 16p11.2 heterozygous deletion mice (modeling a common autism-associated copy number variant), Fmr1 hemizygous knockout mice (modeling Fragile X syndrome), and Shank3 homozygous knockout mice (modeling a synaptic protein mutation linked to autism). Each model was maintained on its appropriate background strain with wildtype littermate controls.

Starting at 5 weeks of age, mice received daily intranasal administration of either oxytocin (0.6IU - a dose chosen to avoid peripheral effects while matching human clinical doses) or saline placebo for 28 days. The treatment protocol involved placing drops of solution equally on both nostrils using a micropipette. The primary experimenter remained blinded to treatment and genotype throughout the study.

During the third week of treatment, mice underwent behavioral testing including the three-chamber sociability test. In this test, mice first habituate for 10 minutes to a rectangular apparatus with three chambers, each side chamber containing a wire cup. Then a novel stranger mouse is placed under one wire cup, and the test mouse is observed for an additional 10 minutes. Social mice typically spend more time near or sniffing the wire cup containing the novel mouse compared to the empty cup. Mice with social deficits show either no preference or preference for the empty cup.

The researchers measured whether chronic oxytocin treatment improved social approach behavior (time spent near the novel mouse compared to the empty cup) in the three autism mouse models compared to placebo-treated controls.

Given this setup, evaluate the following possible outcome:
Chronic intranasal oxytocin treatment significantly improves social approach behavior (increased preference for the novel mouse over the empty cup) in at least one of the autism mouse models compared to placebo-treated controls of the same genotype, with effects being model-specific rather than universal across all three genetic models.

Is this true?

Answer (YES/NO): NO